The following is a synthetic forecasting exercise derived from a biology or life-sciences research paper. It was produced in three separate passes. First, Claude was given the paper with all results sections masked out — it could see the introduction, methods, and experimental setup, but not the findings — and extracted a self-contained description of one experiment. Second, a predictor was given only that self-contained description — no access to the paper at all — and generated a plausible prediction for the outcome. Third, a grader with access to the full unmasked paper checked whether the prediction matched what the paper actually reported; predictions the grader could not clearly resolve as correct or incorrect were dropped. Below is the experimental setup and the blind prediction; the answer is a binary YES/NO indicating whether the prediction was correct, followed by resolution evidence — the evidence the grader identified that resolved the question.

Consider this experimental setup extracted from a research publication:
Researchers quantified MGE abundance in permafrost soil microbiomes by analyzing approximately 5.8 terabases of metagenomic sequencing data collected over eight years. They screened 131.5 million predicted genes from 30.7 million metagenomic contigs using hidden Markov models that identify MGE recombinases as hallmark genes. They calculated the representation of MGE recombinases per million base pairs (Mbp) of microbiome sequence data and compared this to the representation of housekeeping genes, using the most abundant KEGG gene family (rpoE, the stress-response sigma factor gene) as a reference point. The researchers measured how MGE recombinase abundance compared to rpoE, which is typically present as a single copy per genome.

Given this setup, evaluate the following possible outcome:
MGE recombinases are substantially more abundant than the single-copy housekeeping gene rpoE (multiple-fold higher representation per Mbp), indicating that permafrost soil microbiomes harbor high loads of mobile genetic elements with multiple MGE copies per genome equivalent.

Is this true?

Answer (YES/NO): YES